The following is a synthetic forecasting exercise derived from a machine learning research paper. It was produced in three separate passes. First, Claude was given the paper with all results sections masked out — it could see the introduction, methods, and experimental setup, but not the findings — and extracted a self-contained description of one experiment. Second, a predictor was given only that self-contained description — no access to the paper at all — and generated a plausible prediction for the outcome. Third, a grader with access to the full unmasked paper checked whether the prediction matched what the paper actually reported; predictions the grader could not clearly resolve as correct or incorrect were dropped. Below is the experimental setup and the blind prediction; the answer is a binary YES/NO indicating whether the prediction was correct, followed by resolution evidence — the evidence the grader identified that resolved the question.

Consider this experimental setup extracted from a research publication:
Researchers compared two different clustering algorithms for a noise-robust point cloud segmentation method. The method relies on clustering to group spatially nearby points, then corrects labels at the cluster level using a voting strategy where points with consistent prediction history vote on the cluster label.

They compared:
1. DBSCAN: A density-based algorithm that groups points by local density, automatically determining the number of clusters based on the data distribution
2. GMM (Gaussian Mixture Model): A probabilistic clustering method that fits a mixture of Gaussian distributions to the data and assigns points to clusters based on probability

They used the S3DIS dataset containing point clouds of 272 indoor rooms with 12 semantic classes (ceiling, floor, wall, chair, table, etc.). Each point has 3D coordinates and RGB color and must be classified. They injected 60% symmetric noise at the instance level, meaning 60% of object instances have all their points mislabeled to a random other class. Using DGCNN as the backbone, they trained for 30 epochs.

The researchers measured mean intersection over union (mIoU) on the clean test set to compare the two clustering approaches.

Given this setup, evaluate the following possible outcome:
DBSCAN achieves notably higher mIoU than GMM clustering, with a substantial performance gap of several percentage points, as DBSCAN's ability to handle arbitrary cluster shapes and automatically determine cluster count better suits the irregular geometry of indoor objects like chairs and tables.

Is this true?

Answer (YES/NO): NO